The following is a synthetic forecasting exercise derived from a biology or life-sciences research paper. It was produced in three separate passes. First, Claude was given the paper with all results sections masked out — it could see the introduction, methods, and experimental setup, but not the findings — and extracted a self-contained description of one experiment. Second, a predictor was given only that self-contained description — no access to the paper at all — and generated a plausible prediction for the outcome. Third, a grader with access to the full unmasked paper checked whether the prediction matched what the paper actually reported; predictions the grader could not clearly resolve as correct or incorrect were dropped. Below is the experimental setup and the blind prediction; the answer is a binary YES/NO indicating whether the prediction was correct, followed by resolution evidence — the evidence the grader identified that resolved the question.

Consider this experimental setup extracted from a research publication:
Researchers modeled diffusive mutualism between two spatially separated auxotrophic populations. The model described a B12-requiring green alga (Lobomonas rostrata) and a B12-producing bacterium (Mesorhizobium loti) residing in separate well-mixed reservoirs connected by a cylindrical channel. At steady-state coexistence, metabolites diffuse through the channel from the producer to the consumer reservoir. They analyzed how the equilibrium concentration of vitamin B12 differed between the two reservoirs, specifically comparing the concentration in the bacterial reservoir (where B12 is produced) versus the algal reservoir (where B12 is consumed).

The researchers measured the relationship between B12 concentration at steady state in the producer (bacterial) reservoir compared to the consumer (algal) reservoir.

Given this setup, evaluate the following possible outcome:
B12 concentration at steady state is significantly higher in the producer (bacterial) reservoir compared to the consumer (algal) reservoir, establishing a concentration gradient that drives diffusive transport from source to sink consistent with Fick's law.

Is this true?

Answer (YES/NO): YES